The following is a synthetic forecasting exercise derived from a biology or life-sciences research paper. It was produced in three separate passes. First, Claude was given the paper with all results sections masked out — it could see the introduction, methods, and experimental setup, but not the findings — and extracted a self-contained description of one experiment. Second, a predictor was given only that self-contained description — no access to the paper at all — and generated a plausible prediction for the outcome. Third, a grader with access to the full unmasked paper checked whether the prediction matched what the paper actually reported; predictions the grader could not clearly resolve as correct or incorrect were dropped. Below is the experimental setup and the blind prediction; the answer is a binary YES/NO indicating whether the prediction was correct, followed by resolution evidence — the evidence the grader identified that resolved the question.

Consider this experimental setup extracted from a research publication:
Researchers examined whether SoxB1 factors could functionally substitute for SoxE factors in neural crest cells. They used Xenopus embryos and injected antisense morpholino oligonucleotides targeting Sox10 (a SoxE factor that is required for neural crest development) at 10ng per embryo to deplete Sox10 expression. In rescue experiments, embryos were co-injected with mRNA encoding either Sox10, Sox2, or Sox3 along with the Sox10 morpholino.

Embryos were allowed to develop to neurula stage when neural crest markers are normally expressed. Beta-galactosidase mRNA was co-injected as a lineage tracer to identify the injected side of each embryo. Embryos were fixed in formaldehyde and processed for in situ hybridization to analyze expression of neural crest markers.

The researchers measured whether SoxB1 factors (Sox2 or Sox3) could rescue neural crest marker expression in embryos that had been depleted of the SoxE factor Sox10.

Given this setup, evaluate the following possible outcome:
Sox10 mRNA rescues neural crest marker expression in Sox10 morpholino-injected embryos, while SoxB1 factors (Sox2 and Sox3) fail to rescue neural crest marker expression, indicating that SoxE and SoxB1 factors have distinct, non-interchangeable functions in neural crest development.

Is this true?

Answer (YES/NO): YES